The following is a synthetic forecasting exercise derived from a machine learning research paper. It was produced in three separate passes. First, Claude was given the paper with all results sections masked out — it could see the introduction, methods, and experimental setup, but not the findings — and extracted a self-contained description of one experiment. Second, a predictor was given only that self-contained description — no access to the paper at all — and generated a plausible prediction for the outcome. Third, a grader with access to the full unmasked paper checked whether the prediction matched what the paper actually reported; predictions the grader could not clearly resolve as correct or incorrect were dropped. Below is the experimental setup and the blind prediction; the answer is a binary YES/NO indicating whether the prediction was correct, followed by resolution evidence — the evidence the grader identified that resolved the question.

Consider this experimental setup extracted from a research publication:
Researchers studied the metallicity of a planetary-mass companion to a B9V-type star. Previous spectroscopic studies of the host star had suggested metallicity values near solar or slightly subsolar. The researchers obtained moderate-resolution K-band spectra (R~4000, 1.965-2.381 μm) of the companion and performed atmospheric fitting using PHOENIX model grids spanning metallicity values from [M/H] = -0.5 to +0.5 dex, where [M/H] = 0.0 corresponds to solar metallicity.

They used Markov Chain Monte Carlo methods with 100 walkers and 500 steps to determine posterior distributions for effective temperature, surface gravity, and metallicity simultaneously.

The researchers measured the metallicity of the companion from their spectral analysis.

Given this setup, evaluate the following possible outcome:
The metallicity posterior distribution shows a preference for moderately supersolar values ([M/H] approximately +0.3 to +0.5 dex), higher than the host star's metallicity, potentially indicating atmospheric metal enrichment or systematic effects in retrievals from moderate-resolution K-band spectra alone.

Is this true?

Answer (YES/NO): NO